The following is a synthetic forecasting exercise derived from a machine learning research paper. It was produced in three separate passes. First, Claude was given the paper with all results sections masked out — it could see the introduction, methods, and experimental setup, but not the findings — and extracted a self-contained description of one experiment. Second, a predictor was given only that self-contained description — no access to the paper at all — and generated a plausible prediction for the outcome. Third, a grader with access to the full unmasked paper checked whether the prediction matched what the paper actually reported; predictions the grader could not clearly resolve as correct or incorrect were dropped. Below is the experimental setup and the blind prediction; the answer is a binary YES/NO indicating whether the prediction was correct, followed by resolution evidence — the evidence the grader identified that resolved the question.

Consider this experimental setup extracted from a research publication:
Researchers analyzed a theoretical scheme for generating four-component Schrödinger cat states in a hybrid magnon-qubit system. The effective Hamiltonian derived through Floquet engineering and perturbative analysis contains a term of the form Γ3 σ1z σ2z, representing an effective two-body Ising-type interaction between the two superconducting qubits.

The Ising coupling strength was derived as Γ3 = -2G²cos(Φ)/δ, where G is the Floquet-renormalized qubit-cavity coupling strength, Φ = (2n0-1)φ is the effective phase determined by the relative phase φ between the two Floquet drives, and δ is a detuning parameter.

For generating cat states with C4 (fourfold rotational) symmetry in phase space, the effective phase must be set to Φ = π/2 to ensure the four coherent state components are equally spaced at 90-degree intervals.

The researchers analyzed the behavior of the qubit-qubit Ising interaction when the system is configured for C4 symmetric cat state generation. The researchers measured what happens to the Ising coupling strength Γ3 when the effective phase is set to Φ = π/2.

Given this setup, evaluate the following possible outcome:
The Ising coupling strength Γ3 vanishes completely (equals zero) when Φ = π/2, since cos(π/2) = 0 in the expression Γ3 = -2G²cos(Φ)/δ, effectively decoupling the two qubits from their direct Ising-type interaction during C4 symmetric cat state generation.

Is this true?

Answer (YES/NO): YES